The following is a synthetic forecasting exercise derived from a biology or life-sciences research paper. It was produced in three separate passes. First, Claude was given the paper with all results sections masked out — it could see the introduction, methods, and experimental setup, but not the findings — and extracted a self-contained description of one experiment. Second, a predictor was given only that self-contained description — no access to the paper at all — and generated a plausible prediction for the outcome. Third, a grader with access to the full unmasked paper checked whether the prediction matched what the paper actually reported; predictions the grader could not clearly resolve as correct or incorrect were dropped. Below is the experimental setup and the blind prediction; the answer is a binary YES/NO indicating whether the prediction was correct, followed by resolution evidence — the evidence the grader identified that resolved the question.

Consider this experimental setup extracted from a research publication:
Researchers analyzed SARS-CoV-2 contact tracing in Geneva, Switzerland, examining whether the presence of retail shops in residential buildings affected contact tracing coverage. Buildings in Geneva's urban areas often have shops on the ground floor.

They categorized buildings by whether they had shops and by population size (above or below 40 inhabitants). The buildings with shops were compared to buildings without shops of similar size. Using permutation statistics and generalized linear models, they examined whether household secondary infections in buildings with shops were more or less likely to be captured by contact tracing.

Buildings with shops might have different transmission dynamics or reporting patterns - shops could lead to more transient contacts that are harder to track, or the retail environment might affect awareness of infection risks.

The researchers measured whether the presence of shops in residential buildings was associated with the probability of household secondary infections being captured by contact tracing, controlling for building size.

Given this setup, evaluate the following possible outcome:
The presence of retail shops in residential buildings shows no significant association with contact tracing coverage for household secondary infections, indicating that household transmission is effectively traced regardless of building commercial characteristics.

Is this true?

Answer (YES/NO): NO